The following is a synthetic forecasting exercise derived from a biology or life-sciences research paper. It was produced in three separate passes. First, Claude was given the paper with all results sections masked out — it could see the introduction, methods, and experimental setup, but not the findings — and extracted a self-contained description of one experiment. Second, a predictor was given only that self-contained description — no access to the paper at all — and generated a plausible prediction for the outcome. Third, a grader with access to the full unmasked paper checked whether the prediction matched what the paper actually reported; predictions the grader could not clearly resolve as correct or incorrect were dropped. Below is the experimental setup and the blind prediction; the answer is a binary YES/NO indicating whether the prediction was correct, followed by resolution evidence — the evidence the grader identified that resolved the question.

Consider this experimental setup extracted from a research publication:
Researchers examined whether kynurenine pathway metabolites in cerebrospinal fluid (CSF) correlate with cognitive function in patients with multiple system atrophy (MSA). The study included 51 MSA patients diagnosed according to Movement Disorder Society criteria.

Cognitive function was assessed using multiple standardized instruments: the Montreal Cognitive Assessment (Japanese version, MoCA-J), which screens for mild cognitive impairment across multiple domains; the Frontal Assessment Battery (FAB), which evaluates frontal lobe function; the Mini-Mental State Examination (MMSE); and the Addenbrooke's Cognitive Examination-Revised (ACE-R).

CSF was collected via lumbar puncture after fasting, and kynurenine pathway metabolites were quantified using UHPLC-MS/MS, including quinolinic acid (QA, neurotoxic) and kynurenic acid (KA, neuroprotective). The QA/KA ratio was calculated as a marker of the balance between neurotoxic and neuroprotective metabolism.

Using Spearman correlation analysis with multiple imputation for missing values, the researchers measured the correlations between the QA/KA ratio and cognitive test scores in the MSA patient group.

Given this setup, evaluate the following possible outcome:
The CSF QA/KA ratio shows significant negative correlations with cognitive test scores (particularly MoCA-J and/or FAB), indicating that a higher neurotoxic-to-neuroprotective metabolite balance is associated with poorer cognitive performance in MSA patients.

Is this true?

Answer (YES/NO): NO